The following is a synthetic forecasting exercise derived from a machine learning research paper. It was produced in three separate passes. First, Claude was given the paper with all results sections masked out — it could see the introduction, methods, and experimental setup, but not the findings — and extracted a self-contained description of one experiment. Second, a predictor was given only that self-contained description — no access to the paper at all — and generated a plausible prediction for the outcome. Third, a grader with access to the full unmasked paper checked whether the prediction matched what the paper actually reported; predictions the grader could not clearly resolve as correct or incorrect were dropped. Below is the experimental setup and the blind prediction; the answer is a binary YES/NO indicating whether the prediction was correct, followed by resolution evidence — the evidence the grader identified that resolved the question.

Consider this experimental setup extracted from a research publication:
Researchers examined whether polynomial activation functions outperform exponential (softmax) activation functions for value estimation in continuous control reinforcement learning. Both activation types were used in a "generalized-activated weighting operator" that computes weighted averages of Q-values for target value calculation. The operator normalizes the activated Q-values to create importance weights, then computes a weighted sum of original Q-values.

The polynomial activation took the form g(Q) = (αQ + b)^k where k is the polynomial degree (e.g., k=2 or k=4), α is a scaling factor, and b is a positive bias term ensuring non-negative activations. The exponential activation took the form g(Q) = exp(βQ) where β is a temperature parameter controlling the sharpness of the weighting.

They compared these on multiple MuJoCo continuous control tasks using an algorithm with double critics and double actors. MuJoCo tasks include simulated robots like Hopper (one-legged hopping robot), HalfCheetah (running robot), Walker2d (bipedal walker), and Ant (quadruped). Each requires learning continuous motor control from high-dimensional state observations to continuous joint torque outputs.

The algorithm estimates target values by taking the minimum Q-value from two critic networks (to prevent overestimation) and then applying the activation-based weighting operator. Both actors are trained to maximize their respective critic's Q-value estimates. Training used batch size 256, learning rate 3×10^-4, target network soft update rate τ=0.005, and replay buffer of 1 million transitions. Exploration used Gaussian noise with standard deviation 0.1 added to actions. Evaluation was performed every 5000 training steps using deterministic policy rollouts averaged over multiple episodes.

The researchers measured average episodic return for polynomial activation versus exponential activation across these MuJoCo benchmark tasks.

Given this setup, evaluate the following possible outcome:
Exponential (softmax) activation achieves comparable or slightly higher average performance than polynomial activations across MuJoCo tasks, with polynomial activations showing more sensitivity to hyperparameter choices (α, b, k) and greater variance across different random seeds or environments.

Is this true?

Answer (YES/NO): NO